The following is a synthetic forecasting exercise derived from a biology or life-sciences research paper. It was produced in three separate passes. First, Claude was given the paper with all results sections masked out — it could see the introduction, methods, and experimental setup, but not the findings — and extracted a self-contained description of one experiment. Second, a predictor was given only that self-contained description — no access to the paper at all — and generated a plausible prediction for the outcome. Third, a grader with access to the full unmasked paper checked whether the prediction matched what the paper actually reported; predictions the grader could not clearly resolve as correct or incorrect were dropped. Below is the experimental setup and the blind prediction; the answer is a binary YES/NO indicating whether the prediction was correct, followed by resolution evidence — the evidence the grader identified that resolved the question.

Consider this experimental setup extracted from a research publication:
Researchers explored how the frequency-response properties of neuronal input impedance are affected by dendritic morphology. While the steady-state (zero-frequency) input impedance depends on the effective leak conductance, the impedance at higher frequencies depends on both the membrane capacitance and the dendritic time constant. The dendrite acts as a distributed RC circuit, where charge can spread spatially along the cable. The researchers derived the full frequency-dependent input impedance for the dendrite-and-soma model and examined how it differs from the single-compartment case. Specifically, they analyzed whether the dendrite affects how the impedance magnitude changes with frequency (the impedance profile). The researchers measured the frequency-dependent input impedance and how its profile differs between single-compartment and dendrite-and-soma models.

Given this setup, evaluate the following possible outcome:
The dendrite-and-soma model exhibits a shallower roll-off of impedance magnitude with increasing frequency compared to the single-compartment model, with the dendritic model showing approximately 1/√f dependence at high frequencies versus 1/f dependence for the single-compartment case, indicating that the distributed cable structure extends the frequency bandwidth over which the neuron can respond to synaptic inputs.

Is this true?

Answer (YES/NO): NO